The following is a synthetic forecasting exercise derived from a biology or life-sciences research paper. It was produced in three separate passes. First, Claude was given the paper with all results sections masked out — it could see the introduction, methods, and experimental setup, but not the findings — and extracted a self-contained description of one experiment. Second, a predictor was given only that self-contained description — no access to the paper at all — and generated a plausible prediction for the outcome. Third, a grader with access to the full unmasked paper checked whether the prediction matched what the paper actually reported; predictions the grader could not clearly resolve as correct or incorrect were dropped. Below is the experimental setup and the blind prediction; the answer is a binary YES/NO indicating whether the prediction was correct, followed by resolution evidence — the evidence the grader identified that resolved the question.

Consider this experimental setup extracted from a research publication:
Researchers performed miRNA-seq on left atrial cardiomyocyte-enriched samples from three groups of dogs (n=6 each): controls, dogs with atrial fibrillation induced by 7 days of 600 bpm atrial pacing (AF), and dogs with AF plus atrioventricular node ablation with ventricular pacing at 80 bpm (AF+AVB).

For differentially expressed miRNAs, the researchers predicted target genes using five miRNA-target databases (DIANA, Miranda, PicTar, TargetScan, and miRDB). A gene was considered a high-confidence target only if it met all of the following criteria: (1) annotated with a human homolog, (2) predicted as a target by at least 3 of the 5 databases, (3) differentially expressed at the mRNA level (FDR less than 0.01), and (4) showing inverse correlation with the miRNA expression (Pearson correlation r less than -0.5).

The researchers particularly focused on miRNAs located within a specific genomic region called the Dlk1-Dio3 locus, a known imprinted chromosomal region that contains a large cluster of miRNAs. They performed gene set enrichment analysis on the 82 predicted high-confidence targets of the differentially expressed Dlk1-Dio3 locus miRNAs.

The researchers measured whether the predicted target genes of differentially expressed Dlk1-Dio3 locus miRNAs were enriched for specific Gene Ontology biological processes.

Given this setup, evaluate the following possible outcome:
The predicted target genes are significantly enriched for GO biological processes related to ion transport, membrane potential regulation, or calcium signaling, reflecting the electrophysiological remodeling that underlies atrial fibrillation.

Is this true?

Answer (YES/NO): NO